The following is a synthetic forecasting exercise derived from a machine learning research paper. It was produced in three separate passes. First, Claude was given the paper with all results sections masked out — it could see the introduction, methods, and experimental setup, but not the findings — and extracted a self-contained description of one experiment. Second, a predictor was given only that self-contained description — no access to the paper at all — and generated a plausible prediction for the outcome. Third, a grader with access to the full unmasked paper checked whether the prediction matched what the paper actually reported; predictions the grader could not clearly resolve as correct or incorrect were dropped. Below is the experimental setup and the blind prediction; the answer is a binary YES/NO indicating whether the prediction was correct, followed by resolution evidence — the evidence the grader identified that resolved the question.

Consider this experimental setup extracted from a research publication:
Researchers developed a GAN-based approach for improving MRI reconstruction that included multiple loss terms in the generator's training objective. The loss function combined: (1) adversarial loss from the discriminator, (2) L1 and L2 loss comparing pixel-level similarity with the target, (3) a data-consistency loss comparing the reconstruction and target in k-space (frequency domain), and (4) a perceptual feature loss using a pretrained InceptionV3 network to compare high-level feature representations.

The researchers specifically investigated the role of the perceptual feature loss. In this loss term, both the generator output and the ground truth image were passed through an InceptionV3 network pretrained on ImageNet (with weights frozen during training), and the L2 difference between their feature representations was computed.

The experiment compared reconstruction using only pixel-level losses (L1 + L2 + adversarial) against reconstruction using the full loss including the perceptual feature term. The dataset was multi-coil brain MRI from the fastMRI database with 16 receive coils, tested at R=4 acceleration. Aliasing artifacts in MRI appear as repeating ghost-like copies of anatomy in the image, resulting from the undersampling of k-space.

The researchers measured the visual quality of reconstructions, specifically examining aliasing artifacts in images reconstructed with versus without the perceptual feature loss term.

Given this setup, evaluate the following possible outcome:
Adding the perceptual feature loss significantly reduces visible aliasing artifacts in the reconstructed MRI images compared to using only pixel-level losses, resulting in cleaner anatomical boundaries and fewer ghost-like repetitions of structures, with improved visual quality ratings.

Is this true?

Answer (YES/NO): NO